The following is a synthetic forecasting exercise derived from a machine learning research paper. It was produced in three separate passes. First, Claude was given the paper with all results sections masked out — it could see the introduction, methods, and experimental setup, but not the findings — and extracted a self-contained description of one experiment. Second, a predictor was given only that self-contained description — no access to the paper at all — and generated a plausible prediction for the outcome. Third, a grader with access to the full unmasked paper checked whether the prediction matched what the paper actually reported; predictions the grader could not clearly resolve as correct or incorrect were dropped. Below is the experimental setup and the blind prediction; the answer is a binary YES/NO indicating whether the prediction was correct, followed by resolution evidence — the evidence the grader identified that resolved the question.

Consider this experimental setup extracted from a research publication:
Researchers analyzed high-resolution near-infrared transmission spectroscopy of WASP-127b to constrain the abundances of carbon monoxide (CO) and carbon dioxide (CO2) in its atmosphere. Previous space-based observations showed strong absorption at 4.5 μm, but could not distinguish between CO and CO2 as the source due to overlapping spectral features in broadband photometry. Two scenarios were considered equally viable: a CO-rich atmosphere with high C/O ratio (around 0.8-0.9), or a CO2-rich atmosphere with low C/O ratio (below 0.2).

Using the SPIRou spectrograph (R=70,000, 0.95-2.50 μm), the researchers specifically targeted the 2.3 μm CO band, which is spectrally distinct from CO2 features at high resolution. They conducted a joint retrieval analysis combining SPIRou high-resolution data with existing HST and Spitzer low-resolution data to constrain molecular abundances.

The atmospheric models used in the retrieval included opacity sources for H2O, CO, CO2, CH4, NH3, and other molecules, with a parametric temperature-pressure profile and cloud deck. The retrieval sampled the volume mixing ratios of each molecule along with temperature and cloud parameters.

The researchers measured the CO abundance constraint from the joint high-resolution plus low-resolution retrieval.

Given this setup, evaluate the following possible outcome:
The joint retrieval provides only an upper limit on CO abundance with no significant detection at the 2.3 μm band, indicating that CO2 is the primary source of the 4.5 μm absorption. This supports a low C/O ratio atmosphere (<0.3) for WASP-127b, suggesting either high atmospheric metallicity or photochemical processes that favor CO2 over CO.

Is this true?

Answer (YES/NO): YES